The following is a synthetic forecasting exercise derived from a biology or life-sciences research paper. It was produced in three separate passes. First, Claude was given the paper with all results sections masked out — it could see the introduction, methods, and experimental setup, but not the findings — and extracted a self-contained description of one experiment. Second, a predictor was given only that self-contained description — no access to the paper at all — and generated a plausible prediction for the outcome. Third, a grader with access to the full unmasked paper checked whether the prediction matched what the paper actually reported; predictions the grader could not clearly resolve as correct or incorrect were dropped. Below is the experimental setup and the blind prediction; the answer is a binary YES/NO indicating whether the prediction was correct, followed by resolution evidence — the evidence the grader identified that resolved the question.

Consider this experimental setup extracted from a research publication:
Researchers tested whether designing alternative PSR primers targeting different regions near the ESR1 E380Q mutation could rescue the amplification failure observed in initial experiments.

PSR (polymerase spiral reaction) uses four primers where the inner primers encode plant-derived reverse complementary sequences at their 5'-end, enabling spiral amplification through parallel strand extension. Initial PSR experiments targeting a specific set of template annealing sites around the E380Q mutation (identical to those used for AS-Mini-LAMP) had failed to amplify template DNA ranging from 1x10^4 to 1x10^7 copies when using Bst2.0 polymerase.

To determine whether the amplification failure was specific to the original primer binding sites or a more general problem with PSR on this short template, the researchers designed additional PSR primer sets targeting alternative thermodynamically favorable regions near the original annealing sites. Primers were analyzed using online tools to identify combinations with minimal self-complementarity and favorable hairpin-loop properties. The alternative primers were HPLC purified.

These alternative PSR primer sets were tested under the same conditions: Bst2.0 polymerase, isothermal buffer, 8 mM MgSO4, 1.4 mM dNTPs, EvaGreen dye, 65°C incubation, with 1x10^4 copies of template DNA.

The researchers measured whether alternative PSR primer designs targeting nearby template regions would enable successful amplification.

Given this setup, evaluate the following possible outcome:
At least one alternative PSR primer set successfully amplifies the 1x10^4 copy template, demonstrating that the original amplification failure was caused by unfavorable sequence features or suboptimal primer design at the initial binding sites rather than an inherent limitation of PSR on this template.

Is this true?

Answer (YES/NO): NO